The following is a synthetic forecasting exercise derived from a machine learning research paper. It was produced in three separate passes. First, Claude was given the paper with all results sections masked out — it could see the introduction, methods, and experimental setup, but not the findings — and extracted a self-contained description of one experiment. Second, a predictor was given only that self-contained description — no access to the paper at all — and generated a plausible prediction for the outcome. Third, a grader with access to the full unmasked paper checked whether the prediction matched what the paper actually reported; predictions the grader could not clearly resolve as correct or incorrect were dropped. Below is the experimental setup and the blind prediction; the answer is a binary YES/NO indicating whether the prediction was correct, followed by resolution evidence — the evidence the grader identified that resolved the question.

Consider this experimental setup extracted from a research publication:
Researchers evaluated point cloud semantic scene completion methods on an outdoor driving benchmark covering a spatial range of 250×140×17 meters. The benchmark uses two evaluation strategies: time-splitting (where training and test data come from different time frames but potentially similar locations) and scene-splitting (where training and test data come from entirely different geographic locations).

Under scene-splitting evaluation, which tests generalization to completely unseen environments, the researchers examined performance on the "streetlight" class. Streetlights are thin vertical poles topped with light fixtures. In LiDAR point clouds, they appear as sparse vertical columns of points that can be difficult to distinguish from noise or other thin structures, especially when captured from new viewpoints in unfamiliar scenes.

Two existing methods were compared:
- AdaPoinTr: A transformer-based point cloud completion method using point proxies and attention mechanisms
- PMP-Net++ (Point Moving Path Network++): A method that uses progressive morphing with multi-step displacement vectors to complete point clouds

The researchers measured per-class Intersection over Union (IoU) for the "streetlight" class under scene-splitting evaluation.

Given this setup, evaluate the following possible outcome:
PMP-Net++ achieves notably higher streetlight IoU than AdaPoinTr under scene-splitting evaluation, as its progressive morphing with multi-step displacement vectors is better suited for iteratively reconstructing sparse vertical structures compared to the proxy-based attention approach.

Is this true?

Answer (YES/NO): NO